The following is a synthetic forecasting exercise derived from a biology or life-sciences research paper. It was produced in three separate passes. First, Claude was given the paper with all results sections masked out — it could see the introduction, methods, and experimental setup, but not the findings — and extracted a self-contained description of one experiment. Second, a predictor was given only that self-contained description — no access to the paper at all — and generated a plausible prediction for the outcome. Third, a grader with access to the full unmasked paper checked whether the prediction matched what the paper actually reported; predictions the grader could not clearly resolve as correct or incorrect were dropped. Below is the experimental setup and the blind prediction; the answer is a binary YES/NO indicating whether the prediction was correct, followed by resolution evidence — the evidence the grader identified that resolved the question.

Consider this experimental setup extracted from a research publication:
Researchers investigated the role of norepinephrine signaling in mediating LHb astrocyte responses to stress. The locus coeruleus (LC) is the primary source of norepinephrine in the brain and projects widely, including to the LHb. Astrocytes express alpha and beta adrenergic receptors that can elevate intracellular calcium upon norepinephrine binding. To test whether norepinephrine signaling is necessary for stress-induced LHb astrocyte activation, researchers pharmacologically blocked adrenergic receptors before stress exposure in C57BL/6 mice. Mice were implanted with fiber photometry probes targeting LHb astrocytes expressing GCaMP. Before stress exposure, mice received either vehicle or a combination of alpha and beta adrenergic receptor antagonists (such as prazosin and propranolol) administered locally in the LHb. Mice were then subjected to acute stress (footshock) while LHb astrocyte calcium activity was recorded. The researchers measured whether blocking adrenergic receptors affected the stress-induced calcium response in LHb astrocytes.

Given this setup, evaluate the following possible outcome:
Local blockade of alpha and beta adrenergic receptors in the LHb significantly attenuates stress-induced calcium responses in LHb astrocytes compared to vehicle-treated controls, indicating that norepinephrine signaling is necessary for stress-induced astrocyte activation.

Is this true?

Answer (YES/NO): NO